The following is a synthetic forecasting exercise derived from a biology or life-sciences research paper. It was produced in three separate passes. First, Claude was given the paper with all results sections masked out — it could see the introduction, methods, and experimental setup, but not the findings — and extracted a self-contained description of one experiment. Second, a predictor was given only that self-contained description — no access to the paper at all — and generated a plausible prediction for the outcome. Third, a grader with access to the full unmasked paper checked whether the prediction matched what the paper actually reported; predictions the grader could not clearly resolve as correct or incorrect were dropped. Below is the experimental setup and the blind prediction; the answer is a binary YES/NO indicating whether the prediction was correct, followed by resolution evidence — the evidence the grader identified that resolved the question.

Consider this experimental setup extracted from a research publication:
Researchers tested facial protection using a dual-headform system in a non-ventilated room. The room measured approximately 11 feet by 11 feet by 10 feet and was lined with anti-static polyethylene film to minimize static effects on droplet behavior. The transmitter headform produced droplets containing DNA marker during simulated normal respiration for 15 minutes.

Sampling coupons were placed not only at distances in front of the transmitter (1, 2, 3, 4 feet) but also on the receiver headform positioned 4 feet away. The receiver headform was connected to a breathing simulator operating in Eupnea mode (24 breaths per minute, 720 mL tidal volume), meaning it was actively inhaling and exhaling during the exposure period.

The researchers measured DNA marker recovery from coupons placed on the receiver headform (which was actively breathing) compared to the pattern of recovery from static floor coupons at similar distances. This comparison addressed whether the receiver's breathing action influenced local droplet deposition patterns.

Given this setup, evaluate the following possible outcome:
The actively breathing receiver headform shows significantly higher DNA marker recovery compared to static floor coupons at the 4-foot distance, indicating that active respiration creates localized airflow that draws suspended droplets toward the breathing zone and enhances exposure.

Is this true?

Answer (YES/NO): YES